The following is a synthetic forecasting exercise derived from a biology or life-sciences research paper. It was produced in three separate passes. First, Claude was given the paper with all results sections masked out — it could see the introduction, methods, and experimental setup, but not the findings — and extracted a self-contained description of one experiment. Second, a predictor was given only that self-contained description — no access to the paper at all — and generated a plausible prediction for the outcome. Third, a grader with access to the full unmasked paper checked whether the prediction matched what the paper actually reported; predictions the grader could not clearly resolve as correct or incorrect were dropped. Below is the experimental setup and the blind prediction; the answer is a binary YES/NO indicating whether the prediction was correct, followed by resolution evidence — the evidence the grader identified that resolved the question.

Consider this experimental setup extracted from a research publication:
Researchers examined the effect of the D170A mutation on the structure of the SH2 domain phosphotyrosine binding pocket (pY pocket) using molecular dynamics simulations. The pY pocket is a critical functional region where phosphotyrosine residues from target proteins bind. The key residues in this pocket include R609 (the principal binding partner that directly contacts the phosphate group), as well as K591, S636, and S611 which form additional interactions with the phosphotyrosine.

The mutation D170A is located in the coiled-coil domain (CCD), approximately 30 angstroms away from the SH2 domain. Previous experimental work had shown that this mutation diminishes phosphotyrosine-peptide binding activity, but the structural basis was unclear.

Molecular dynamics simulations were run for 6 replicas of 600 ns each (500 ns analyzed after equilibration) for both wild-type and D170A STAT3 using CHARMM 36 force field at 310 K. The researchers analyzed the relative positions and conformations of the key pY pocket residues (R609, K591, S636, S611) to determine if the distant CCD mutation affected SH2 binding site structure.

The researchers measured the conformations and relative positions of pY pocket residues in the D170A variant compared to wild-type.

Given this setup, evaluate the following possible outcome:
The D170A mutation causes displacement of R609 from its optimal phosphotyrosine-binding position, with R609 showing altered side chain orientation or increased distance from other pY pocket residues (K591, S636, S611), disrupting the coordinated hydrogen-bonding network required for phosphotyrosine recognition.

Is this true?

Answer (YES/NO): NO